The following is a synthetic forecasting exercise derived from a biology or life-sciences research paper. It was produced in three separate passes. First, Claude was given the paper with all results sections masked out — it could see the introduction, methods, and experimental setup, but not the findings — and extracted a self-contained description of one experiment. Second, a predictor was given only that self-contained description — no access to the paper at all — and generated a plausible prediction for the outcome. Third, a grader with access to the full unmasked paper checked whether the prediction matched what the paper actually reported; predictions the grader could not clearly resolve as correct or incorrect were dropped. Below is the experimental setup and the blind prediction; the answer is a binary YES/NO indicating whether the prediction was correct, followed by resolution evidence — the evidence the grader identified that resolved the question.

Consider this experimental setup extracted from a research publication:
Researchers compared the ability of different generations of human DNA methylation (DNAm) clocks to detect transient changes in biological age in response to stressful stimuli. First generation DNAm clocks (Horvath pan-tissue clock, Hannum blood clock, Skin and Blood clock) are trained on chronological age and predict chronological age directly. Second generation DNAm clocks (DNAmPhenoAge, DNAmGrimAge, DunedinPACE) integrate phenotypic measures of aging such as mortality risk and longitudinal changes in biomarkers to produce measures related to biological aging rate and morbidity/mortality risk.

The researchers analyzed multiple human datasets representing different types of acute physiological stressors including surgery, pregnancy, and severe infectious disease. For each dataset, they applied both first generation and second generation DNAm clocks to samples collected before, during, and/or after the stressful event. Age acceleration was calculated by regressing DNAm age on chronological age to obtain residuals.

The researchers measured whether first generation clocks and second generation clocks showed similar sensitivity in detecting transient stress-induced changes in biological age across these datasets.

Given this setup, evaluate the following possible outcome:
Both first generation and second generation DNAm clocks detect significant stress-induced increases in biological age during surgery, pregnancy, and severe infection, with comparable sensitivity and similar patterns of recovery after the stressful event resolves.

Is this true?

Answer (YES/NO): NO